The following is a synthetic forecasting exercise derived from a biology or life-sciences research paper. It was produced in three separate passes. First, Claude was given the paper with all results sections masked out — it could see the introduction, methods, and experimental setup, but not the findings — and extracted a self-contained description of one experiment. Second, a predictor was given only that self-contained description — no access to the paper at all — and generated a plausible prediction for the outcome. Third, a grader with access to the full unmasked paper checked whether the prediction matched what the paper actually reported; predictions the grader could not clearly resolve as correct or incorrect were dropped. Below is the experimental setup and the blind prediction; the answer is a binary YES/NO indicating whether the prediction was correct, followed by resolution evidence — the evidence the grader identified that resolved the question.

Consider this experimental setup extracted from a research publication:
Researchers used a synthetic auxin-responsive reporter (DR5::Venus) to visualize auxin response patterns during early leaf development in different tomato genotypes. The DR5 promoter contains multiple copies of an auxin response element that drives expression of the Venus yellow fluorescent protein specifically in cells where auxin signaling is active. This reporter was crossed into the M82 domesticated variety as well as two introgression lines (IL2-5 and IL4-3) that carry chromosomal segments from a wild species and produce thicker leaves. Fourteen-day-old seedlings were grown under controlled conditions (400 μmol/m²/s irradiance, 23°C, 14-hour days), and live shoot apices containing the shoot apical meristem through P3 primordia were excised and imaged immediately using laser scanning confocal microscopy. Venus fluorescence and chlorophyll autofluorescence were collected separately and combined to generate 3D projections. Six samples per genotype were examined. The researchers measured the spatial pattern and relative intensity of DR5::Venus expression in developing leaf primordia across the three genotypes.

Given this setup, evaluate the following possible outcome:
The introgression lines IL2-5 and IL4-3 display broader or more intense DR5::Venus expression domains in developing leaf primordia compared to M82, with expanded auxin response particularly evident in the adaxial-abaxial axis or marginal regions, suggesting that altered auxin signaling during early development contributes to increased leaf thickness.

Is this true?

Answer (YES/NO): NO